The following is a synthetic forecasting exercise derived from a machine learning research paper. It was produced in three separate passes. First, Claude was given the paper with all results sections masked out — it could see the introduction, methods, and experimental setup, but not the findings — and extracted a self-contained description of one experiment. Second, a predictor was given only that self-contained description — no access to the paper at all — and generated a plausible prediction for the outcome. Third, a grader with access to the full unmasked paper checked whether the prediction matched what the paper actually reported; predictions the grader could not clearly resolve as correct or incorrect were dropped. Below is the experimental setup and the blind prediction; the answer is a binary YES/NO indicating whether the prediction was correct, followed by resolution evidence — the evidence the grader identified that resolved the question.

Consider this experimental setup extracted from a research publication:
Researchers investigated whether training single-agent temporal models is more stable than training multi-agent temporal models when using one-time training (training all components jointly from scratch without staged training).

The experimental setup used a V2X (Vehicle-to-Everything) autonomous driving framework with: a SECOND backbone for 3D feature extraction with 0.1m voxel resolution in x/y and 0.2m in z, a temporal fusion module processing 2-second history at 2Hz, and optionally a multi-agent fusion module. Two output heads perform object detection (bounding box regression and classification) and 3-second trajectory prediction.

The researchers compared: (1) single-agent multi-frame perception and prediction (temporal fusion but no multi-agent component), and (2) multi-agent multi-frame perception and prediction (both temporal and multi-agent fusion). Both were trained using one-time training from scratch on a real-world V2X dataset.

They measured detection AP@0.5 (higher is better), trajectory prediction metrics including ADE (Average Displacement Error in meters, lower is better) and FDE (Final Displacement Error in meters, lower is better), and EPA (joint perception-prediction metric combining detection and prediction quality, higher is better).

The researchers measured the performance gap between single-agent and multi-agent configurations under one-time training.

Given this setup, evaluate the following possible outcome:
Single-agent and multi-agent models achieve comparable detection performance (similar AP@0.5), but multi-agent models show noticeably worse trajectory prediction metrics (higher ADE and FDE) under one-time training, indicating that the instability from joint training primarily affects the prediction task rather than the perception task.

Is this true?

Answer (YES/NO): NO